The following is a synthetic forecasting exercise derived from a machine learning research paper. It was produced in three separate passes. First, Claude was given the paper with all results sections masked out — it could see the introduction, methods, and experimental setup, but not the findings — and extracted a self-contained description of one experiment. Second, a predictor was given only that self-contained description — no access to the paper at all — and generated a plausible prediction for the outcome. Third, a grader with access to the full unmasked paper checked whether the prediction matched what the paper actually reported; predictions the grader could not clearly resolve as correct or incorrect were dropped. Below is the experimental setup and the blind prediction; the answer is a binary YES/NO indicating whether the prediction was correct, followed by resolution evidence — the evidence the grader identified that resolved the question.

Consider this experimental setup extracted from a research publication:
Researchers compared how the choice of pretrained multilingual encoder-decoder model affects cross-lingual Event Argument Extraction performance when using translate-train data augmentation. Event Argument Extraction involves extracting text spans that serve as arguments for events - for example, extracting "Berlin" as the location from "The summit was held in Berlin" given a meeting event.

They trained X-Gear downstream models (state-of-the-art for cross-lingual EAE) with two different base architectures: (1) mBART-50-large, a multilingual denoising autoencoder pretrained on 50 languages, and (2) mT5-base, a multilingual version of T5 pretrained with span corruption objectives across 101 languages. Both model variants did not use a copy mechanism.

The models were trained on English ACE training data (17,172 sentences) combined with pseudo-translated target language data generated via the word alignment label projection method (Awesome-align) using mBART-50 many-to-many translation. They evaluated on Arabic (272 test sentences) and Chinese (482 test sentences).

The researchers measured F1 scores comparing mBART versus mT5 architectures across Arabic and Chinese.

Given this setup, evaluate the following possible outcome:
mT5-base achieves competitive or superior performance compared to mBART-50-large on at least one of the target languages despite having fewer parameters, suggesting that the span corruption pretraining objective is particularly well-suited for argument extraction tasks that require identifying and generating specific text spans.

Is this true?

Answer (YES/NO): YES